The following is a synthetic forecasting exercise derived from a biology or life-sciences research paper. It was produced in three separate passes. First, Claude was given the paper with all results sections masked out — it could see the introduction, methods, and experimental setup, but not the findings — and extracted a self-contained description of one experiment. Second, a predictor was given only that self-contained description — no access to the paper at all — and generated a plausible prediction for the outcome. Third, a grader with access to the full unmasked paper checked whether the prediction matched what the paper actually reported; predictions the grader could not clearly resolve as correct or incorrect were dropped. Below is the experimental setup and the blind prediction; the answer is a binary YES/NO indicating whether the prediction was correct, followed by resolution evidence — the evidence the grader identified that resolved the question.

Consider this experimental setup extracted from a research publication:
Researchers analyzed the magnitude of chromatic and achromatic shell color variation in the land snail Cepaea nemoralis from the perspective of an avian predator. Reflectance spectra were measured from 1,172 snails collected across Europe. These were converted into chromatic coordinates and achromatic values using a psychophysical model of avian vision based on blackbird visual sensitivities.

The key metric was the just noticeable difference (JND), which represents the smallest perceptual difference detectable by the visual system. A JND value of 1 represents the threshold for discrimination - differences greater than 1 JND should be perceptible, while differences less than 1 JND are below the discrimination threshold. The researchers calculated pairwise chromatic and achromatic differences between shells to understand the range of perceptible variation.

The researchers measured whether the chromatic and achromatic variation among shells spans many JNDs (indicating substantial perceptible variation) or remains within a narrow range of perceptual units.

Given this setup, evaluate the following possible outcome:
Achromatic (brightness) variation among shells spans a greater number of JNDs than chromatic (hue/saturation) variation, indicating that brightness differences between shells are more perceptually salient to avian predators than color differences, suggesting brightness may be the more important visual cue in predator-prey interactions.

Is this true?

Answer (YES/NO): NO